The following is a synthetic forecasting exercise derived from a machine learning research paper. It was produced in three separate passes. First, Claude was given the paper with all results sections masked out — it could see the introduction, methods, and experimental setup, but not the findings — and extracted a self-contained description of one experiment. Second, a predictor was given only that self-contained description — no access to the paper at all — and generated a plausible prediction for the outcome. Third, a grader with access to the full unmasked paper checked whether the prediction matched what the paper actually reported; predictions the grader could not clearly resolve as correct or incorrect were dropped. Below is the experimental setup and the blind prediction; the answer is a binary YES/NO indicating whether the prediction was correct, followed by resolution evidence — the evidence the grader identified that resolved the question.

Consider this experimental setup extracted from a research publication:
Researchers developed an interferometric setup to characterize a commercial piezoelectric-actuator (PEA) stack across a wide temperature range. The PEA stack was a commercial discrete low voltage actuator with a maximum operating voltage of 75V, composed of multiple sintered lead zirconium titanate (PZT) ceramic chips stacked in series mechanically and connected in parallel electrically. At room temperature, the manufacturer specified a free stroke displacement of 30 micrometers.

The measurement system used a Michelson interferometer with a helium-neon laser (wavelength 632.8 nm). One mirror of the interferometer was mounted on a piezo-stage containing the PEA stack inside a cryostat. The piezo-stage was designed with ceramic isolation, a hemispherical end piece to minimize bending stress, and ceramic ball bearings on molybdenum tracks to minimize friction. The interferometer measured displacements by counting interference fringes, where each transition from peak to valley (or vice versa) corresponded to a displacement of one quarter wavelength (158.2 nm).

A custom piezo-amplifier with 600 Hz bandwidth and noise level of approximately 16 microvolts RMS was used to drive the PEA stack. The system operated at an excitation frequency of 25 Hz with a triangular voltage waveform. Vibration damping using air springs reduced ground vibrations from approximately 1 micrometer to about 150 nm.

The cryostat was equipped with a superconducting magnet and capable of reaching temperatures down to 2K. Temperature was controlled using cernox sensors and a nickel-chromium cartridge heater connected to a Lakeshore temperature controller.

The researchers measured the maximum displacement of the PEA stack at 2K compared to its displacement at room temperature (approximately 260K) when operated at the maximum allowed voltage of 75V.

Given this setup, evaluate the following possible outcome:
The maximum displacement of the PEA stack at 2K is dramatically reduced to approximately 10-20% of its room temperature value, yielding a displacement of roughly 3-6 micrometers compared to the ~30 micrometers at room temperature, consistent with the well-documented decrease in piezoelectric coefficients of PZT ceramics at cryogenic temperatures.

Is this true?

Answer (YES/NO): NO